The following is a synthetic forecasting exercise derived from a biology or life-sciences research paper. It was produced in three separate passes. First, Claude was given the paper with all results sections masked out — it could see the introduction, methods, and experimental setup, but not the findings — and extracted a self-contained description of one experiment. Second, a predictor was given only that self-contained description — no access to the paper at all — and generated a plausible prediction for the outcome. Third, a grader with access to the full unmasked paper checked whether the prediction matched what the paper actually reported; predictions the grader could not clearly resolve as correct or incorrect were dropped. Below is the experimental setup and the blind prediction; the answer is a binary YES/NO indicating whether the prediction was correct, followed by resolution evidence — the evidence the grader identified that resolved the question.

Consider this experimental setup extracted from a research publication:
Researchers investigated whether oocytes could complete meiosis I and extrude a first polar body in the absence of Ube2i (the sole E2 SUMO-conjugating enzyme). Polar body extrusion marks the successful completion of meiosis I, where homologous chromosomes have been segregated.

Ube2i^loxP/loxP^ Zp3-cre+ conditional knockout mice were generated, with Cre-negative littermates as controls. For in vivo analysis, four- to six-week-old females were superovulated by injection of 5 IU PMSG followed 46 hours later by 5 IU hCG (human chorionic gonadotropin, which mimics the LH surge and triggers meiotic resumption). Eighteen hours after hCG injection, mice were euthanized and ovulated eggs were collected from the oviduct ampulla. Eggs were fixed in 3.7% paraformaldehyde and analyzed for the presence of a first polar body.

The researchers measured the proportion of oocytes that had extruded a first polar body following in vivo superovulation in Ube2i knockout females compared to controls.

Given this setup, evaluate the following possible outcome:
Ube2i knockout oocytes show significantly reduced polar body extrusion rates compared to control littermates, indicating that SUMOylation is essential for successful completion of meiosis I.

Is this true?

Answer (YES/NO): YES